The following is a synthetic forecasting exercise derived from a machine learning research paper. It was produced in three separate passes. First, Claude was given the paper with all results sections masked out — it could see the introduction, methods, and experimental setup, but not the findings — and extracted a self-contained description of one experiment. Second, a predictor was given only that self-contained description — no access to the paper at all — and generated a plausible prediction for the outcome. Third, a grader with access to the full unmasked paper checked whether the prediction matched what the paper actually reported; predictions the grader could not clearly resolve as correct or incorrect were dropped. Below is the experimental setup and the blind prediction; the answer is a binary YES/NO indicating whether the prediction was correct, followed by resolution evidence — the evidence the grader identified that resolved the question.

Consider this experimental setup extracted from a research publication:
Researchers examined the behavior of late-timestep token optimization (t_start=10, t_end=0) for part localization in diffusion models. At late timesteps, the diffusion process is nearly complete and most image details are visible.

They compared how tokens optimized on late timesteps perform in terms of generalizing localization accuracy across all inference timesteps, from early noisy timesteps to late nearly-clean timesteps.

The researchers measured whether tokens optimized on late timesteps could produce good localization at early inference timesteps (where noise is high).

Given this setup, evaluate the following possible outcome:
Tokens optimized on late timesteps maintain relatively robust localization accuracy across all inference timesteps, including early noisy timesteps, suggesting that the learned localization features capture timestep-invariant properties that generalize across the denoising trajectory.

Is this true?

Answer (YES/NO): NO